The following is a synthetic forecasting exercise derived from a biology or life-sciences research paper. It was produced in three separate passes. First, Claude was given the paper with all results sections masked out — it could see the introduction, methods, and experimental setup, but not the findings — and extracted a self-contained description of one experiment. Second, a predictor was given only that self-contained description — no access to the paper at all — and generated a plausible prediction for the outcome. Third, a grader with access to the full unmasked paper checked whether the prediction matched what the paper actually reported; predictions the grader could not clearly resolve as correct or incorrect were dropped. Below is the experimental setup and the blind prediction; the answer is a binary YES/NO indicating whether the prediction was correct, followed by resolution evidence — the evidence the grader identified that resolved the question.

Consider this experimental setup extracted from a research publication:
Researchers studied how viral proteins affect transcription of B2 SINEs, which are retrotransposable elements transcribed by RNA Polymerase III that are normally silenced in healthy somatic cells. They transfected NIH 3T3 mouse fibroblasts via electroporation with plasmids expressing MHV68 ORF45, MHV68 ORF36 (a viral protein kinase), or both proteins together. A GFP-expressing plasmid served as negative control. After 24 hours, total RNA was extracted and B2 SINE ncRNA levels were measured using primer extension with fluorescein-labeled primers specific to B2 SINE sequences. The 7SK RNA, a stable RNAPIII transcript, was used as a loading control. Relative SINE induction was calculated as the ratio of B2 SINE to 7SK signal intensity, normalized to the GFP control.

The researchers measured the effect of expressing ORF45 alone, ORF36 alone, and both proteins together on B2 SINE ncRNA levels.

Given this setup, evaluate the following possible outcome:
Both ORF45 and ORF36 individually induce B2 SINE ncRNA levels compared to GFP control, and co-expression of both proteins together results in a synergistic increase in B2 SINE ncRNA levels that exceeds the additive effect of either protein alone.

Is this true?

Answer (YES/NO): NO